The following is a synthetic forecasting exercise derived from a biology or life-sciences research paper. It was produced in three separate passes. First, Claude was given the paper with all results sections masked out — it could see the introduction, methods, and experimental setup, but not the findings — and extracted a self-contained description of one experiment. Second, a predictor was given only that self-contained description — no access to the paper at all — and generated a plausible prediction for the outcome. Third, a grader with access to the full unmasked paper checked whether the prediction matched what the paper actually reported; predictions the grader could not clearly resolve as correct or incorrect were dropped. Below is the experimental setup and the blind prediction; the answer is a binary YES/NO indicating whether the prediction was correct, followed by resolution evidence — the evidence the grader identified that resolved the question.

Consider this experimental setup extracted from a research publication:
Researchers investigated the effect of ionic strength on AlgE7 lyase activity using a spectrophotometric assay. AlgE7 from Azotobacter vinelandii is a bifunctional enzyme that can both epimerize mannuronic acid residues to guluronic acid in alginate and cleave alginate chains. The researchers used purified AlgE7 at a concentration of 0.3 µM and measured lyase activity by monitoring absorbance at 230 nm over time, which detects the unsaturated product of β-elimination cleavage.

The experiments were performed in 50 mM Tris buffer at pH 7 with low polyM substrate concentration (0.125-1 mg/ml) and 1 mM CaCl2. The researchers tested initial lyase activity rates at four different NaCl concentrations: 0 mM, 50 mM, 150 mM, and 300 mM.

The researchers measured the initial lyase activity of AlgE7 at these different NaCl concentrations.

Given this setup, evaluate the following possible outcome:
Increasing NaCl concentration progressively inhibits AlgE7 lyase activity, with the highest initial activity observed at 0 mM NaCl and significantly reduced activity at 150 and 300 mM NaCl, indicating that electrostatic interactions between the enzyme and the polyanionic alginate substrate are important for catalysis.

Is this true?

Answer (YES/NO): YES